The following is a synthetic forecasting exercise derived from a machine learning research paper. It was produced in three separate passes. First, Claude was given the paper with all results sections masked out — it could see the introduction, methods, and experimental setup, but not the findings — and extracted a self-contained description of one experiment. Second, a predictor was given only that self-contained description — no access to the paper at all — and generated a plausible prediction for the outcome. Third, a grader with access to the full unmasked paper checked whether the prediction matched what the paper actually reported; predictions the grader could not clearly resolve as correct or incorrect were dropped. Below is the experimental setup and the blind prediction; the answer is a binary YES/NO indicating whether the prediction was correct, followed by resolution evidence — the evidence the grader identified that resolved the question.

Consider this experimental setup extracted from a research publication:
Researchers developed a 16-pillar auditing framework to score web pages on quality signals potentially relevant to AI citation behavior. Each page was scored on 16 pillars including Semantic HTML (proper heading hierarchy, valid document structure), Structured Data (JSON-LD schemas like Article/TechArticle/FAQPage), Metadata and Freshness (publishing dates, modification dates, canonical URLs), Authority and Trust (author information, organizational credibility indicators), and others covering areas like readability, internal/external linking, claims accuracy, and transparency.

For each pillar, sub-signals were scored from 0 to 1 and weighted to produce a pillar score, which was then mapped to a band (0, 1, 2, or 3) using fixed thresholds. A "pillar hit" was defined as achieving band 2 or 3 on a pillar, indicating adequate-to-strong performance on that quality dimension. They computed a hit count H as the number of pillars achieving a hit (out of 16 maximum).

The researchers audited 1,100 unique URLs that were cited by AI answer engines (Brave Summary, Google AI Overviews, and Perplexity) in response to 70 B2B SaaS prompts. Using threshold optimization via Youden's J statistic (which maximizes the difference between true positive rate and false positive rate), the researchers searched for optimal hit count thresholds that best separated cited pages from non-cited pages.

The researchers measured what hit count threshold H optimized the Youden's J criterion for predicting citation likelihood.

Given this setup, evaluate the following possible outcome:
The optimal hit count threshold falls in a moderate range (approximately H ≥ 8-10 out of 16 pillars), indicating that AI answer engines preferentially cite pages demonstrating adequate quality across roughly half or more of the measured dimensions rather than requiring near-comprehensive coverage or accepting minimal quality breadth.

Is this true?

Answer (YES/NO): NO